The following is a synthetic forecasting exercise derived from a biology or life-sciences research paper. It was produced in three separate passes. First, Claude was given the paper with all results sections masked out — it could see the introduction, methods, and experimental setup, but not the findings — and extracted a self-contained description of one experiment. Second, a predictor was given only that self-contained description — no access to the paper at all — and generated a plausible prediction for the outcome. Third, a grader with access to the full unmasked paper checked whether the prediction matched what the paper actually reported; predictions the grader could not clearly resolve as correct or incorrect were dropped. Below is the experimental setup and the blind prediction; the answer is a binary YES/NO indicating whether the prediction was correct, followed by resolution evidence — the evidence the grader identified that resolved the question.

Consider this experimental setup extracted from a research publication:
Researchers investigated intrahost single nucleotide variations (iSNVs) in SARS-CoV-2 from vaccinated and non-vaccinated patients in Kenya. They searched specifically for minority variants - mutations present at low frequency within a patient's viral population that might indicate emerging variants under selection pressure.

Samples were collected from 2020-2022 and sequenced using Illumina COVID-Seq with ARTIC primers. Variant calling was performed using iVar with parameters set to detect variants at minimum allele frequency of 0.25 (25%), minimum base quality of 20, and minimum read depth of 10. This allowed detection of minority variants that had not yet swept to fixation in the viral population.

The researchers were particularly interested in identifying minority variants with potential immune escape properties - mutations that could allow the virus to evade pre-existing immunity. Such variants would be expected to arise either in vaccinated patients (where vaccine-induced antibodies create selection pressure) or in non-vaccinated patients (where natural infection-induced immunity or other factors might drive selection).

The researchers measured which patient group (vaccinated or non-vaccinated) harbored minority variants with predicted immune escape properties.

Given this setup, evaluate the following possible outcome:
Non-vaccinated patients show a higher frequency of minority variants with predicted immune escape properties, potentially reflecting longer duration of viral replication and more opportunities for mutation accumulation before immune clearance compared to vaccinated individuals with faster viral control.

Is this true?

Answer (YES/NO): YES